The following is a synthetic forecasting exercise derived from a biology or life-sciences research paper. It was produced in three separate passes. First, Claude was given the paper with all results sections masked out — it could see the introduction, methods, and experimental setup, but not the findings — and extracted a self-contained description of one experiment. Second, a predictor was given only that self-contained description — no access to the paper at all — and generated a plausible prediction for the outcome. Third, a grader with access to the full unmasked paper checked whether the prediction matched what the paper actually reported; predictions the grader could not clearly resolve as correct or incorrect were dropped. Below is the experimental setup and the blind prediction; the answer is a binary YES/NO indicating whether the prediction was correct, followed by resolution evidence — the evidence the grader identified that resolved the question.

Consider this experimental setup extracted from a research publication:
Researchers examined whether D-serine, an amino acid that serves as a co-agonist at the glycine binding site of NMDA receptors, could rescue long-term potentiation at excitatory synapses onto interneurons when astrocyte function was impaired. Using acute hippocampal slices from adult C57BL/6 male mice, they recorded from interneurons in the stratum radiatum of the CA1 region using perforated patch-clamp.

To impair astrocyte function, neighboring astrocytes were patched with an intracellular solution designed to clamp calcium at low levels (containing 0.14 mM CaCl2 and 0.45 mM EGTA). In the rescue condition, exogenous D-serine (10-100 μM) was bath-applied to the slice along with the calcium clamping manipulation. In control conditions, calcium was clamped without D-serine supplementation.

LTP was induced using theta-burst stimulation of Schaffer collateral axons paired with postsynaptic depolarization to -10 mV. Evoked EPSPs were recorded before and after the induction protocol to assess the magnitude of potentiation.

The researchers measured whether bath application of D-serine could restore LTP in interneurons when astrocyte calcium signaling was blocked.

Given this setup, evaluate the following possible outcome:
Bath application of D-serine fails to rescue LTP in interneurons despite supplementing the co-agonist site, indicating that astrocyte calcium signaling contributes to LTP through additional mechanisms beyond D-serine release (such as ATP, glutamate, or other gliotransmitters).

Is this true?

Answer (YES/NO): NO